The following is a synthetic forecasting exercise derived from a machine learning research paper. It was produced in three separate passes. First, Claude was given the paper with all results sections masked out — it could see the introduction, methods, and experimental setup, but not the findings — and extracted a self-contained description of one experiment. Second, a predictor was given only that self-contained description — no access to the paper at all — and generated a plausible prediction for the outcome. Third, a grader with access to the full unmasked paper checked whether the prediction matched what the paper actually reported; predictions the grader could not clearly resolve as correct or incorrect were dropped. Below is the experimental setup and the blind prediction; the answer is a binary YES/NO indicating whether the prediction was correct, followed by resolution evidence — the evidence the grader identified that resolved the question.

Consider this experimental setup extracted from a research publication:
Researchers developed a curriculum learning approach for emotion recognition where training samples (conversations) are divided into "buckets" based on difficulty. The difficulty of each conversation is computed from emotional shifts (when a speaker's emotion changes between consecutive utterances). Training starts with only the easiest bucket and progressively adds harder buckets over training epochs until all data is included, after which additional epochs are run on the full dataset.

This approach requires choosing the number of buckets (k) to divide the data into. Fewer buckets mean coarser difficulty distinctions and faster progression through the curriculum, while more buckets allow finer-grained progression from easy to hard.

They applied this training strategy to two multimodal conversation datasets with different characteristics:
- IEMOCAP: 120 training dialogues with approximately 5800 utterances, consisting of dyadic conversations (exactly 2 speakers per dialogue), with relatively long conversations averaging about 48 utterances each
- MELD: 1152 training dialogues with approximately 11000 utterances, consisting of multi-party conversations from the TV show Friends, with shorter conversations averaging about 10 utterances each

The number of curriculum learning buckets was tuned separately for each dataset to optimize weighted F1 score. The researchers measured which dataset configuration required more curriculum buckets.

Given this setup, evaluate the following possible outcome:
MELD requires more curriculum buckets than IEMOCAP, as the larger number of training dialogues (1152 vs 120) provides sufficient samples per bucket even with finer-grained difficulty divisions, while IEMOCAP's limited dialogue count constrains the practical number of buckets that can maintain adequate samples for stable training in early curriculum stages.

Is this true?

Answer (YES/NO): YES